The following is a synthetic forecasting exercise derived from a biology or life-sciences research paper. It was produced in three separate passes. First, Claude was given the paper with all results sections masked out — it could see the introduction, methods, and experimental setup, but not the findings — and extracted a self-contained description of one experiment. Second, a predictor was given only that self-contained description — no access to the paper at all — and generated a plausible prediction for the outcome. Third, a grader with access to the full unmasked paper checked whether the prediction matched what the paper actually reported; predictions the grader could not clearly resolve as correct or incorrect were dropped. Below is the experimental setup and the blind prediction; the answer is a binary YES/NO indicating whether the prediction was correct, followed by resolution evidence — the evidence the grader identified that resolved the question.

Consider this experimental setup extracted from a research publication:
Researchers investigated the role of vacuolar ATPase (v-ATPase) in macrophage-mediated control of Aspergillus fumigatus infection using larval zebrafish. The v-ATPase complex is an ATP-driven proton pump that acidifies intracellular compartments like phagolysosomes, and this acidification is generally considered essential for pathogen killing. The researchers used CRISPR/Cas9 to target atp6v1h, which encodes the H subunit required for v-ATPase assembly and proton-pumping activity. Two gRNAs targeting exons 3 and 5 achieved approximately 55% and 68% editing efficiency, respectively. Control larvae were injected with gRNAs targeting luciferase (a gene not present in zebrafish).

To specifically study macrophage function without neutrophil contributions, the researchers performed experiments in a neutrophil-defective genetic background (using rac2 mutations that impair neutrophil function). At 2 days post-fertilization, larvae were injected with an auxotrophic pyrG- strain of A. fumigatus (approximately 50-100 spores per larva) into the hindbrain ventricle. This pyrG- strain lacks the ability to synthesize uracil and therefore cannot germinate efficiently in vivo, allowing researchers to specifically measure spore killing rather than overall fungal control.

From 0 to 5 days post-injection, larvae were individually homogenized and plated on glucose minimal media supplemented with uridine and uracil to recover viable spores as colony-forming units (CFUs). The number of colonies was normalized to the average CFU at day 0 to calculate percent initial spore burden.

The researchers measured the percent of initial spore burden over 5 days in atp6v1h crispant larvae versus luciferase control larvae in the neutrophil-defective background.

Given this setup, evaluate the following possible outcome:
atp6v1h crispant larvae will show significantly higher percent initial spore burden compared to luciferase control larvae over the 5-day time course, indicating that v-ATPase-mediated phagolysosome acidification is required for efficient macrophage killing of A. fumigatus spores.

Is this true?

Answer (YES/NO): NO